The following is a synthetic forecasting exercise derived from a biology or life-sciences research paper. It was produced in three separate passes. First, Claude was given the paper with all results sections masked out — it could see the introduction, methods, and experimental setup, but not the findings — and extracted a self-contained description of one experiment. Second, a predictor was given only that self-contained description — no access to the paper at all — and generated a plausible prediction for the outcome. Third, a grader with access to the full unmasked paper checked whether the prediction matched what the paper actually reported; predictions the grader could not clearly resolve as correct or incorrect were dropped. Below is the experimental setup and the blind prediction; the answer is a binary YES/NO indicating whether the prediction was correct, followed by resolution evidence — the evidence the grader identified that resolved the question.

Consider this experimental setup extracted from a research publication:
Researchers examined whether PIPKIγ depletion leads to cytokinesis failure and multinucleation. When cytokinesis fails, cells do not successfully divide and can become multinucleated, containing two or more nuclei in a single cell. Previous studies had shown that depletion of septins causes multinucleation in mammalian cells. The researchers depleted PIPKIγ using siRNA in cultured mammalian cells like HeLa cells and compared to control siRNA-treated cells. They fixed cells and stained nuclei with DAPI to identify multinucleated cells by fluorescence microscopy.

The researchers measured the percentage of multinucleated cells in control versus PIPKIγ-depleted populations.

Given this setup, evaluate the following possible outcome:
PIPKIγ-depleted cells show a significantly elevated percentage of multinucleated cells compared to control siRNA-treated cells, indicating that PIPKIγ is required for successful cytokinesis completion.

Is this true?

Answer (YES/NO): YES